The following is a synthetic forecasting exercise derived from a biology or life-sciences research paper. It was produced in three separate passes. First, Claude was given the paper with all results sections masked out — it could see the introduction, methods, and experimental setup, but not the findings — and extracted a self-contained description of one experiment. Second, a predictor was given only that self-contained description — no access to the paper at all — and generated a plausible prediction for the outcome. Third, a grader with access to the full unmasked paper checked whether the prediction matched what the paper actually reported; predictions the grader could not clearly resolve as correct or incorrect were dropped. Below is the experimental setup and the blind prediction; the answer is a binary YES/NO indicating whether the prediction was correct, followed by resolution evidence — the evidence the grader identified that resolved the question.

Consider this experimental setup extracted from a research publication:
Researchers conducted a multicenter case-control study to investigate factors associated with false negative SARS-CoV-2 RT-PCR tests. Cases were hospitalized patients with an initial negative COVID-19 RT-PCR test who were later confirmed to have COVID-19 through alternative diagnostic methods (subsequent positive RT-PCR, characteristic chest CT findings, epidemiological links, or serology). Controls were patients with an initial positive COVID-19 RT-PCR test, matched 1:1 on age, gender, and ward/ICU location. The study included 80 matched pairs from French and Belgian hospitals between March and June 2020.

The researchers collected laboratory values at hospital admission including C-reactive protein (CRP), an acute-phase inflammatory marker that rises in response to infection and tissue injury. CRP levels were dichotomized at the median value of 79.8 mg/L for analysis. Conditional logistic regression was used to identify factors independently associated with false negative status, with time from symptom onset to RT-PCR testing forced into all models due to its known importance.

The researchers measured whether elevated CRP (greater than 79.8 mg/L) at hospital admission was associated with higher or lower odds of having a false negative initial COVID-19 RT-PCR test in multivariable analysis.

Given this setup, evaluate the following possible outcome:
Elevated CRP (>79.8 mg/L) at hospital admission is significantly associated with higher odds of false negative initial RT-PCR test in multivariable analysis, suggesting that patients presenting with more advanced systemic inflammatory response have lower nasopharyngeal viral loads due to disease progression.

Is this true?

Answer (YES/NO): YES